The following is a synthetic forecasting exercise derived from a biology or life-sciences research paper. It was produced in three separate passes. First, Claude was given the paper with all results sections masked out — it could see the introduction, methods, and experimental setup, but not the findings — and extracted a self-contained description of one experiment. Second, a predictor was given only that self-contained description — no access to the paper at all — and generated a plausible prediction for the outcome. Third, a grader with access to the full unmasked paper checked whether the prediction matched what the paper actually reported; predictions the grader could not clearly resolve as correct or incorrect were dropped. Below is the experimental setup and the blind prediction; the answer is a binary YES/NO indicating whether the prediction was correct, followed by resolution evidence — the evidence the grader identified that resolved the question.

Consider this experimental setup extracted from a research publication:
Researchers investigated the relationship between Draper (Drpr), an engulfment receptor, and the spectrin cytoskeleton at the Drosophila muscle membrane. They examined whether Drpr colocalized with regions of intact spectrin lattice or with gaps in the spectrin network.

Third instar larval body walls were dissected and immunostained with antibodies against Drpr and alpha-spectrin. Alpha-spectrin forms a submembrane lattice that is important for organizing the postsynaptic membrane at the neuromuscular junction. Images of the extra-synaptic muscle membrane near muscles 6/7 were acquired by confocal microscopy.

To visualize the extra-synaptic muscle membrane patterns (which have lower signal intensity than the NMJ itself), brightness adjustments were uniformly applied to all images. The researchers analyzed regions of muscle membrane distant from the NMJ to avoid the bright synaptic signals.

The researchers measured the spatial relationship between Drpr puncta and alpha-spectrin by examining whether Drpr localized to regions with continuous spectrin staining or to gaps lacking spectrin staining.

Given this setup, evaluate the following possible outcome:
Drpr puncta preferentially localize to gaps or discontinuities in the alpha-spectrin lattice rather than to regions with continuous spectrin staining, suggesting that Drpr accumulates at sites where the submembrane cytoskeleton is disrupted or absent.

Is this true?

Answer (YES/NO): YES